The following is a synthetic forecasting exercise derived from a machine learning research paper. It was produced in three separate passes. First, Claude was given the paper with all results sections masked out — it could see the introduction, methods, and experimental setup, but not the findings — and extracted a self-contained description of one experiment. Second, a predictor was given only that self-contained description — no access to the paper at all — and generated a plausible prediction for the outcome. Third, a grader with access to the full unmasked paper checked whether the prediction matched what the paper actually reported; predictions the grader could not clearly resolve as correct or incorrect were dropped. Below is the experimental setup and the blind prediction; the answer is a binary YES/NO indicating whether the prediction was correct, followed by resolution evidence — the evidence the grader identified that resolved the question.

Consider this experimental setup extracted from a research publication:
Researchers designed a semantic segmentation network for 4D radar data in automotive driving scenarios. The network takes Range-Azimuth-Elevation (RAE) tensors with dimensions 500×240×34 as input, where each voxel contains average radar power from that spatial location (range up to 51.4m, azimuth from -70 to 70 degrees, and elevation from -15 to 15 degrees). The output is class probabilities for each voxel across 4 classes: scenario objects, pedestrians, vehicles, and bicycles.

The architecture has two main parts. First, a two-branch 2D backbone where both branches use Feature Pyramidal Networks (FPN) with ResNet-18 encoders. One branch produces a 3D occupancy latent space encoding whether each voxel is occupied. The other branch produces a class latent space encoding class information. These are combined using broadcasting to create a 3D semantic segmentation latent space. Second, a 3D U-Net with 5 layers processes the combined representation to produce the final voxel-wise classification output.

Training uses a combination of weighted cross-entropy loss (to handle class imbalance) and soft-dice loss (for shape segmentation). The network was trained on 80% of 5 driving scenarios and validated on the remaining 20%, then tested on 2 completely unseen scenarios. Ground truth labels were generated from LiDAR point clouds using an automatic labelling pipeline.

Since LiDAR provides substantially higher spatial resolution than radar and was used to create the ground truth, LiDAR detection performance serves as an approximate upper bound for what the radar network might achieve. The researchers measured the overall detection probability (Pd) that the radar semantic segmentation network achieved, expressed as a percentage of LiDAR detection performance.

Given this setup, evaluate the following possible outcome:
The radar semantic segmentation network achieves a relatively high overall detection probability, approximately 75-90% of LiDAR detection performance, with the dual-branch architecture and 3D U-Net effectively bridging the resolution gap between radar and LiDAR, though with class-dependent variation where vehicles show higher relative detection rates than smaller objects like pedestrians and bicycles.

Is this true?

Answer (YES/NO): NO